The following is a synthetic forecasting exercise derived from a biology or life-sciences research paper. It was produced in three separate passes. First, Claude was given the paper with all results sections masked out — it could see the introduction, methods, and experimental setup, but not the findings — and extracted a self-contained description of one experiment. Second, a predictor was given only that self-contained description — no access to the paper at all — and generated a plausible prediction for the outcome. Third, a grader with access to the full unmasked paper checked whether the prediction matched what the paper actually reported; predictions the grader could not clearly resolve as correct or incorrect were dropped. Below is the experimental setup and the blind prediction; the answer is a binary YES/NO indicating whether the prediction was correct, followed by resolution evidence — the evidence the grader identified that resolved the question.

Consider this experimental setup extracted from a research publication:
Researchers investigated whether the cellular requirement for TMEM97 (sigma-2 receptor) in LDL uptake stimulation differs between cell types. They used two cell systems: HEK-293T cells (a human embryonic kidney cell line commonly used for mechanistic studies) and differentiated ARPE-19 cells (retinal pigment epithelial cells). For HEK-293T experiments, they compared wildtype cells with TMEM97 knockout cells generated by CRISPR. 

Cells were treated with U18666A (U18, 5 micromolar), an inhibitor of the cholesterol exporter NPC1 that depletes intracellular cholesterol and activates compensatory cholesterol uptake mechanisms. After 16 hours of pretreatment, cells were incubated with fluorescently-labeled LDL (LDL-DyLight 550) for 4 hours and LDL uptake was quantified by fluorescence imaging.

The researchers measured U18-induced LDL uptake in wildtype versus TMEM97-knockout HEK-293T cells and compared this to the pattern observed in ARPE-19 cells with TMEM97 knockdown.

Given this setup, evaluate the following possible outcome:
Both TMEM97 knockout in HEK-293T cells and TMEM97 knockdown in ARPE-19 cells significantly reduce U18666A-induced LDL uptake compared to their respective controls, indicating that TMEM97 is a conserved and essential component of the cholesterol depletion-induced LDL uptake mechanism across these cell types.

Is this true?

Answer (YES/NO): NO